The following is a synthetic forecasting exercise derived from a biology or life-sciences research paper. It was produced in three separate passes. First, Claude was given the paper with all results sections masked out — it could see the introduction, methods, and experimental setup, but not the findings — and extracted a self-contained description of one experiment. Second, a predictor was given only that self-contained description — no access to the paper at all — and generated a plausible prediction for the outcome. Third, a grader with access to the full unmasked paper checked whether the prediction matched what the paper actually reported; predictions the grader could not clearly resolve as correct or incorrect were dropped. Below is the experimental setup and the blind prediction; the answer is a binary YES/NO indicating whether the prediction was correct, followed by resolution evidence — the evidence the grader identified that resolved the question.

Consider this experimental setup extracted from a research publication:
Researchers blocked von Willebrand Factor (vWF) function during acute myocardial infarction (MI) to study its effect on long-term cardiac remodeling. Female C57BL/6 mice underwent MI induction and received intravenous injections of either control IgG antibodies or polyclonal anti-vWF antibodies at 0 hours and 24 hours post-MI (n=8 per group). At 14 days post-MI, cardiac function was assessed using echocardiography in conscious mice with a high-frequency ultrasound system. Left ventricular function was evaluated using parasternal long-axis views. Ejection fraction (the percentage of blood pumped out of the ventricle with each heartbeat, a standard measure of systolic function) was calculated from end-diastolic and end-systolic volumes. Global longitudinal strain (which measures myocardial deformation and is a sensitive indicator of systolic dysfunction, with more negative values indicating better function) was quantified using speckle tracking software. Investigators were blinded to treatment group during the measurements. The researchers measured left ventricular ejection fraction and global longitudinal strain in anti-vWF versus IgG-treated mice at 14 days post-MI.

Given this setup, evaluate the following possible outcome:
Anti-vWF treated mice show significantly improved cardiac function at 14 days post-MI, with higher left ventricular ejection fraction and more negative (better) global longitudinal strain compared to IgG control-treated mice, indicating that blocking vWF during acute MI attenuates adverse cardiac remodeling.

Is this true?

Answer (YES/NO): NO